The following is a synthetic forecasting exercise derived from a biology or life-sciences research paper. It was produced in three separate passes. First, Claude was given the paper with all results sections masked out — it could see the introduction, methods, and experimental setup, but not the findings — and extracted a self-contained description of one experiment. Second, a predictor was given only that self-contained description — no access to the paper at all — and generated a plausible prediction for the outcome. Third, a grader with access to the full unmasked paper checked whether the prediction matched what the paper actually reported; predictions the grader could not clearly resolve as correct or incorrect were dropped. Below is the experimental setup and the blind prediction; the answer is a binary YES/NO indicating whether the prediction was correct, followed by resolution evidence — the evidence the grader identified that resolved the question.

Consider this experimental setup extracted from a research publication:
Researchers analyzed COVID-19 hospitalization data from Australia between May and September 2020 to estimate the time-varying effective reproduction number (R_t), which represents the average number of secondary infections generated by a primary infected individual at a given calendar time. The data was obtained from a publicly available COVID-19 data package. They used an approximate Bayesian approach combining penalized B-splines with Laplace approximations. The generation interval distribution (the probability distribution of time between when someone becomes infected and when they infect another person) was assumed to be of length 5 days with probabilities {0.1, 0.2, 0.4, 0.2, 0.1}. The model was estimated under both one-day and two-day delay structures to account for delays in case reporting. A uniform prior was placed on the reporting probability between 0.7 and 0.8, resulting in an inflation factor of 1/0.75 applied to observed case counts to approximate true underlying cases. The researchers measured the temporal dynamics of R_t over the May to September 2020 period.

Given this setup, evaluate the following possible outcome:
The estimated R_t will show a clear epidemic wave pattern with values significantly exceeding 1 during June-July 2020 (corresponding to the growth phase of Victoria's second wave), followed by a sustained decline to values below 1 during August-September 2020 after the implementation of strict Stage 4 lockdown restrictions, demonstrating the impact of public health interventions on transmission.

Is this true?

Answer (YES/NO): YES